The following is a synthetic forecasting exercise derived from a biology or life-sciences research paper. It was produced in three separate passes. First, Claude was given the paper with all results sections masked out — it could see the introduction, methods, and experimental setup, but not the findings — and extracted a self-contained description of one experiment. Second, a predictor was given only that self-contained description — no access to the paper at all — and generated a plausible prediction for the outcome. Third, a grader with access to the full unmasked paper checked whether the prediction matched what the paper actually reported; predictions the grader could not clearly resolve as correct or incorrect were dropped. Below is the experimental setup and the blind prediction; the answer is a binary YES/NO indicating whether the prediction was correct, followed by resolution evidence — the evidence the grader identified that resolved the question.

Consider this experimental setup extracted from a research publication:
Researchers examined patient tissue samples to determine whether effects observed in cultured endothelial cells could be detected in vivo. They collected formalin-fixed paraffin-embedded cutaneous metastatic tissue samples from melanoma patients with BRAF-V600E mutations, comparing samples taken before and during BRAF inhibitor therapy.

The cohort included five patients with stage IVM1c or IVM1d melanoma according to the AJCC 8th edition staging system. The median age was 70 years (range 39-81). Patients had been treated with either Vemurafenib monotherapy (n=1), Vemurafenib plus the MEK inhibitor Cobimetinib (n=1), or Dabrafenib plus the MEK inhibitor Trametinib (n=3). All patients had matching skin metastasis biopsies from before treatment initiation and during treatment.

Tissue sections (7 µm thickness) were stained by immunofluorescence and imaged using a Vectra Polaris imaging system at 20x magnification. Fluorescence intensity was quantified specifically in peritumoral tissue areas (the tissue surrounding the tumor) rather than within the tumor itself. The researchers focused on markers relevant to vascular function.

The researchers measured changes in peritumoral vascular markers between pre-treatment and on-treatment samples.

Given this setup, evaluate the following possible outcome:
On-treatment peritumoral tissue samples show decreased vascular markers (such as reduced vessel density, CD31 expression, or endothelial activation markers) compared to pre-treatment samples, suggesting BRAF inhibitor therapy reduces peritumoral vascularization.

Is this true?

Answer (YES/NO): NO